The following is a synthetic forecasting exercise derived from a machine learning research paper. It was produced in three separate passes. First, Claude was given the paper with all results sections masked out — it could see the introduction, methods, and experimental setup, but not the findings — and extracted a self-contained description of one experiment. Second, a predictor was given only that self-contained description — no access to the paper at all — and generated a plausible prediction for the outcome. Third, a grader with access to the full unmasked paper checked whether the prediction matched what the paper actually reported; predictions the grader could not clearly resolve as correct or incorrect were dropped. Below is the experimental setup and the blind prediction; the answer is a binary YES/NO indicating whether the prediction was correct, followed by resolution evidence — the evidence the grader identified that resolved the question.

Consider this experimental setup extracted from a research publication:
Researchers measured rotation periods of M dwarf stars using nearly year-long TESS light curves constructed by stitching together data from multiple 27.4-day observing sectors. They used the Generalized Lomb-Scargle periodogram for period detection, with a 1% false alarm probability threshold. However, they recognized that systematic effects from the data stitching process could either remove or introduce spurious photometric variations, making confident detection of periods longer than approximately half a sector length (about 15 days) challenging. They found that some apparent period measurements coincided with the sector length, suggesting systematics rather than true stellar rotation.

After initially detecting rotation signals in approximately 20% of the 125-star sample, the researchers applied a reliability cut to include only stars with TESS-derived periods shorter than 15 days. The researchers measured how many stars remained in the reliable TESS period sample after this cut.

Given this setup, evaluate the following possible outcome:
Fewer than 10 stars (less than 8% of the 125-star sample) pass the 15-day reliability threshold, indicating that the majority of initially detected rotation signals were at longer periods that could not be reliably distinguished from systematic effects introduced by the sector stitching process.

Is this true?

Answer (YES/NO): NO